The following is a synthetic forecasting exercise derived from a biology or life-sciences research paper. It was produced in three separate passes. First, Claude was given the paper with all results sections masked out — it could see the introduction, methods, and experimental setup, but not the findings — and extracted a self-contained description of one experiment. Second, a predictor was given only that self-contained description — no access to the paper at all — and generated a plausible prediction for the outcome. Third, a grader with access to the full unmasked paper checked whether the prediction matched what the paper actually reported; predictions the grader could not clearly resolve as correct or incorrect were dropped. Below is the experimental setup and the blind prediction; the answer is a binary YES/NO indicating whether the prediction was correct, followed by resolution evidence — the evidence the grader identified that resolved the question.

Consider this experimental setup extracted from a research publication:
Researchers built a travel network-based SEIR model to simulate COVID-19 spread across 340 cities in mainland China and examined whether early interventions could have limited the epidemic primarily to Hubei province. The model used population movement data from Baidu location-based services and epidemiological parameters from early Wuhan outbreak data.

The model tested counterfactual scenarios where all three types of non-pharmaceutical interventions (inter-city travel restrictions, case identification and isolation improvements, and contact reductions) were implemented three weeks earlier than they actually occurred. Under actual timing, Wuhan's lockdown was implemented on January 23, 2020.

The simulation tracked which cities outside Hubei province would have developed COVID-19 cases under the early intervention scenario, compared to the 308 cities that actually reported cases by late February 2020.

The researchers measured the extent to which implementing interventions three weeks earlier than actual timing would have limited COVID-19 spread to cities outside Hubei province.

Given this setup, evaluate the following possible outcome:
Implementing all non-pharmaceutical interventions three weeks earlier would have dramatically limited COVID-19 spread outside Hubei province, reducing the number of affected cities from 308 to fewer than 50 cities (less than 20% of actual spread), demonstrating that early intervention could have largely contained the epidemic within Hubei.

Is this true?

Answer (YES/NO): NO